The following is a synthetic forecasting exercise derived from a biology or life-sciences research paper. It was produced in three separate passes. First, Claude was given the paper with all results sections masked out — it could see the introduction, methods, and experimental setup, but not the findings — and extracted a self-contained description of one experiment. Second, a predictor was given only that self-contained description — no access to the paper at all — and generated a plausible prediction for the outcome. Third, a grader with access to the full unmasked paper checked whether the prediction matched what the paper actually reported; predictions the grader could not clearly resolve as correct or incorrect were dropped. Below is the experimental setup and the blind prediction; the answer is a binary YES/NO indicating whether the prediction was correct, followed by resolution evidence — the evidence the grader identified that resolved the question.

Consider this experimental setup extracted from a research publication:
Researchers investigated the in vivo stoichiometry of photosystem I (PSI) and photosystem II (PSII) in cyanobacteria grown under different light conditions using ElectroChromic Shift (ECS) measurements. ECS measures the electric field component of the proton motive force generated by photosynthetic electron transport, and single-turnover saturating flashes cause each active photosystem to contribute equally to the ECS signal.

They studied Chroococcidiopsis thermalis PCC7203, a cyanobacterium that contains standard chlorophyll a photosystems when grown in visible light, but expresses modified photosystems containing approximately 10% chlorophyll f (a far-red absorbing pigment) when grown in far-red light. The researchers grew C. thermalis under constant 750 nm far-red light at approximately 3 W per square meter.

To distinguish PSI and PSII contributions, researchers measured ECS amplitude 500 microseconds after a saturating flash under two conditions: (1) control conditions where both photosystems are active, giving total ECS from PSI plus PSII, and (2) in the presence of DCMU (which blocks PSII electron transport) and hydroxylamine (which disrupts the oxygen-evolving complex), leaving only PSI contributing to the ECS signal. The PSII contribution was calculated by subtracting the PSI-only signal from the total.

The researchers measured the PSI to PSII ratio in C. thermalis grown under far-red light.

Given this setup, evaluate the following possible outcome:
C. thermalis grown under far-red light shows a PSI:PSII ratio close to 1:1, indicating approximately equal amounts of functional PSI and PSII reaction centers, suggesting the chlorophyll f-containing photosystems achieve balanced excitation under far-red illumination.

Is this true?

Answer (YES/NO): NO